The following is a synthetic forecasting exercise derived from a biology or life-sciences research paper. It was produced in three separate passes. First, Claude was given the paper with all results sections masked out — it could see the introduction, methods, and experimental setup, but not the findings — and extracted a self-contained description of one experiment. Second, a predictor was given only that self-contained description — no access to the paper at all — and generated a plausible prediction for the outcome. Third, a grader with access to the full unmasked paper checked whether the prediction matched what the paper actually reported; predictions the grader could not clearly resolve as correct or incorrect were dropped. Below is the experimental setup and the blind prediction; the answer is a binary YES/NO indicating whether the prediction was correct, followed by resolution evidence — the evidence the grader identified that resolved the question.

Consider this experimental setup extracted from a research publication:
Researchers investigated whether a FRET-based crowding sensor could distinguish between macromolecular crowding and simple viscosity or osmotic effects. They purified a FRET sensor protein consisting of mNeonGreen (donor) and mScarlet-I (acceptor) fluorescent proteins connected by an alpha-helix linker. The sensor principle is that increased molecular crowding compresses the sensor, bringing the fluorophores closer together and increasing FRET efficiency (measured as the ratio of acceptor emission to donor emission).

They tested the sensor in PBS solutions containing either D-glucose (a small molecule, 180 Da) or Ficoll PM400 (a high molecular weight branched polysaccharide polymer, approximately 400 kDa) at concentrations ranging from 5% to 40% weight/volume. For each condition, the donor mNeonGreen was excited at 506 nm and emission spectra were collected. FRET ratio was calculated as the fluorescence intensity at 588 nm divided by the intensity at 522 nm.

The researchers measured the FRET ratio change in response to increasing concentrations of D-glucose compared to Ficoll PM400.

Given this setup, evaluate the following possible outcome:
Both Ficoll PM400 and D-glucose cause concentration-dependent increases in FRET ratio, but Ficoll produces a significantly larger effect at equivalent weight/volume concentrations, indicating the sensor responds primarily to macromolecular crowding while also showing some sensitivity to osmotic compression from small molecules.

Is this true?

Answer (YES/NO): NO